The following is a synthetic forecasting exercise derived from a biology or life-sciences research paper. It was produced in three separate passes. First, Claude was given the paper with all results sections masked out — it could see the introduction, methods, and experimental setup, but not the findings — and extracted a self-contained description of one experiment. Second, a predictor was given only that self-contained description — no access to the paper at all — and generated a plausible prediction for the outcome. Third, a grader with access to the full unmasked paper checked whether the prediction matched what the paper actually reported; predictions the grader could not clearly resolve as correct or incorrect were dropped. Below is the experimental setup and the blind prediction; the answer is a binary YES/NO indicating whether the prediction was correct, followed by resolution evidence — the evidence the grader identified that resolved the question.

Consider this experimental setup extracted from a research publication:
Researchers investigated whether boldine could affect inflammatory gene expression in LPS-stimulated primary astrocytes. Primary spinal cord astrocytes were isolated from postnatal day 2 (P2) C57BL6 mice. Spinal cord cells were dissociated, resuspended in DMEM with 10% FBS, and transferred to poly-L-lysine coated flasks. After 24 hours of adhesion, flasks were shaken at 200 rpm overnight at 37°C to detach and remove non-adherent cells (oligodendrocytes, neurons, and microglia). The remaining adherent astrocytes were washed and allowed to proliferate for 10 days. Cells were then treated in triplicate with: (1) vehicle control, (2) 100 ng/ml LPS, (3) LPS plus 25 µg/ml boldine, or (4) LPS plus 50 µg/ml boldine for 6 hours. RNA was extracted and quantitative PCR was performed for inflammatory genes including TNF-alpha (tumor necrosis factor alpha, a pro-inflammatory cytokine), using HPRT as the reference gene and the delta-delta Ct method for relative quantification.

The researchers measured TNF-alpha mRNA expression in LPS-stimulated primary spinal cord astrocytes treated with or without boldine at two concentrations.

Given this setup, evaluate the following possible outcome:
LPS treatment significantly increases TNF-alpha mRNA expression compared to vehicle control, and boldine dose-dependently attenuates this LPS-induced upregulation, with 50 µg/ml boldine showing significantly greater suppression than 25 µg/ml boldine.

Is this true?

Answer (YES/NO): NO